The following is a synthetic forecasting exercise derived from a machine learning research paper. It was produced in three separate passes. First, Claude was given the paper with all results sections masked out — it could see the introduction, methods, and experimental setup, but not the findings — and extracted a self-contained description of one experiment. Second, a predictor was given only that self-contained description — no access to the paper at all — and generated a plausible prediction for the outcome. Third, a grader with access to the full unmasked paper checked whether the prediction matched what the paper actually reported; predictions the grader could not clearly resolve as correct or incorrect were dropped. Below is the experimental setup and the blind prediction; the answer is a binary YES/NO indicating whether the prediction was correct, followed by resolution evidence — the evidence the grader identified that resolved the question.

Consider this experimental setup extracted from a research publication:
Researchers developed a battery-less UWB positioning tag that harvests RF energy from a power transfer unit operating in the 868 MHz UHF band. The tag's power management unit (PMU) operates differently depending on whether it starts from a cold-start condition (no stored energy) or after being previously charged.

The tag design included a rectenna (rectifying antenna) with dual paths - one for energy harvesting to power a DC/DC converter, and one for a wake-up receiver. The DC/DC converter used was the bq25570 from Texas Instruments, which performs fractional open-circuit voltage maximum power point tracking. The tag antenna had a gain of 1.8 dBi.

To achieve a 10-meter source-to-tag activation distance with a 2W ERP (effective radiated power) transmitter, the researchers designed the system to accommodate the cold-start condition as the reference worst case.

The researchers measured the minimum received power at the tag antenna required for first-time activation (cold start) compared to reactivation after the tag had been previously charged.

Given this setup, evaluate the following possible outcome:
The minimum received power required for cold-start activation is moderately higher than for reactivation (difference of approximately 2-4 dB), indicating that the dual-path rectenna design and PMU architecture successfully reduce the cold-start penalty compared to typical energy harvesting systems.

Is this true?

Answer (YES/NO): YES